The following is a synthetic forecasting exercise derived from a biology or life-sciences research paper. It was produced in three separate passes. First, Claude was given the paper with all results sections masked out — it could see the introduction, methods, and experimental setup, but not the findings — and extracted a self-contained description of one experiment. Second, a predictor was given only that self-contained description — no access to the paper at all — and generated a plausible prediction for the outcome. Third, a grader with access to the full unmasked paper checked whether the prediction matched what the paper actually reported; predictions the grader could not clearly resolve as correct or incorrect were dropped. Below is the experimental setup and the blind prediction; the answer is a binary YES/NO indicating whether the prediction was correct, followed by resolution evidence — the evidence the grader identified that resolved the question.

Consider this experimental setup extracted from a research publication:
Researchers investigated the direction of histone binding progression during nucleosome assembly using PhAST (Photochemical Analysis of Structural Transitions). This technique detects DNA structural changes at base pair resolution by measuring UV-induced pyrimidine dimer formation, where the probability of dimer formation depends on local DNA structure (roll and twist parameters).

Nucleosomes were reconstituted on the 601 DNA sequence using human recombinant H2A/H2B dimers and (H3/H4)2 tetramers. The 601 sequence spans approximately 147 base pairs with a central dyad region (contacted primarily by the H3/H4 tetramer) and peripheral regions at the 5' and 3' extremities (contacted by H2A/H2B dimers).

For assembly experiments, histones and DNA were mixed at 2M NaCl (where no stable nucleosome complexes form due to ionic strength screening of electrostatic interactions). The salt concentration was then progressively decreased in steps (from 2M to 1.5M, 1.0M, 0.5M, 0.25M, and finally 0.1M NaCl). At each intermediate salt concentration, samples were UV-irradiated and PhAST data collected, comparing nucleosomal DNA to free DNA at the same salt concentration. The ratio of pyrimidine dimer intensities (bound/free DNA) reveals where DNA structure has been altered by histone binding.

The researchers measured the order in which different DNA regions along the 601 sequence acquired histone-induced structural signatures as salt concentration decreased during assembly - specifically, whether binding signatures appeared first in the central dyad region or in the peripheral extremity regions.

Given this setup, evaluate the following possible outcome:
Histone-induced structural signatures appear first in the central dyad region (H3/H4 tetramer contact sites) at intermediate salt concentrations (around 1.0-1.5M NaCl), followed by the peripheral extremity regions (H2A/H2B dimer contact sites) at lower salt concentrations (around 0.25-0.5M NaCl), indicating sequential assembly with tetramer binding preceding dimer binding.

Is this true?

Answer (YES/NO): YES